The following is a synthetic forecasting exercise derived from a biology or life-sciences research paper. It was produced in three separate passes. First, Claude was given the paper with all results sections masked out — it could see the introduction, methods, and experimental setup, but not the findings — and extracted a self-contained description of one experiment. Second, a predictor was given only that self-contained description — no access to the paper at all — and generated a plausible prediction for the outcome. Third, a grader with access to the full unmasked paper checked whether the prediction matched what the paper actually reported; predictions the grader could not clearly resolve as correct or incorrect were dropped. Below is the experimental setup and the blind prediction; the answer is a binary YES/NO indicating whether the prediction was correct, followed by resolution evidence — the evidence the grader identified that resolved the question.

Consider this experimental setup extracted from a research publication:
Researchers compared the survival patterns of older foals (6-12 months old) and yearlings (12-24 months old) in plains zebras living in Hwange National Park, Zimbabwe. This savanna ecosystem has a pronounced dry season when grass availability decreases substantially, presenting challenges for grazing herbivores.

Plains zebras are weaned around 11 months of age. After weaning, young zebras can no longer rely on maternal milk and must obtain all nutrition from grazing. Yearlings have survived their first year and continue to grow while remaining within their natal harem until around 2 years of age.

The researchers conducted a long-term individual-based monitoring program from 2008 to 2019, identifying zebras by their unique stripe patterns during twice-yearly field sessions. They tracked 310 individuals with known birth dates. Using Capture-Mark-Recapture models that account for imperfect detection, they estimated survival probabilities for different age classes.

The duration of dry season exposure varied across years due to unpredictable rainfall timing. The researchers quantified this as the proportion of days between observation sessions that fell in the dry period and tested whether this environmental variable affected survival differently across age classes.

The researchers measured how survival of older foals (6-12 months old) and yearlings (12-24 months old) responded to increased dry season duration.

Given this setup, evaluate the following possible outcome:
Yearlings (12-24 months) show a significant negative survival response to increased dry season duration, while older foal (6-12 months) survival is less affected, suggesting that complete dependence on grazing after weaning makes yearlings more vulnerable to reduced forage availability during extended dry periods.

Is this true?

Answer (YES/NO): NO